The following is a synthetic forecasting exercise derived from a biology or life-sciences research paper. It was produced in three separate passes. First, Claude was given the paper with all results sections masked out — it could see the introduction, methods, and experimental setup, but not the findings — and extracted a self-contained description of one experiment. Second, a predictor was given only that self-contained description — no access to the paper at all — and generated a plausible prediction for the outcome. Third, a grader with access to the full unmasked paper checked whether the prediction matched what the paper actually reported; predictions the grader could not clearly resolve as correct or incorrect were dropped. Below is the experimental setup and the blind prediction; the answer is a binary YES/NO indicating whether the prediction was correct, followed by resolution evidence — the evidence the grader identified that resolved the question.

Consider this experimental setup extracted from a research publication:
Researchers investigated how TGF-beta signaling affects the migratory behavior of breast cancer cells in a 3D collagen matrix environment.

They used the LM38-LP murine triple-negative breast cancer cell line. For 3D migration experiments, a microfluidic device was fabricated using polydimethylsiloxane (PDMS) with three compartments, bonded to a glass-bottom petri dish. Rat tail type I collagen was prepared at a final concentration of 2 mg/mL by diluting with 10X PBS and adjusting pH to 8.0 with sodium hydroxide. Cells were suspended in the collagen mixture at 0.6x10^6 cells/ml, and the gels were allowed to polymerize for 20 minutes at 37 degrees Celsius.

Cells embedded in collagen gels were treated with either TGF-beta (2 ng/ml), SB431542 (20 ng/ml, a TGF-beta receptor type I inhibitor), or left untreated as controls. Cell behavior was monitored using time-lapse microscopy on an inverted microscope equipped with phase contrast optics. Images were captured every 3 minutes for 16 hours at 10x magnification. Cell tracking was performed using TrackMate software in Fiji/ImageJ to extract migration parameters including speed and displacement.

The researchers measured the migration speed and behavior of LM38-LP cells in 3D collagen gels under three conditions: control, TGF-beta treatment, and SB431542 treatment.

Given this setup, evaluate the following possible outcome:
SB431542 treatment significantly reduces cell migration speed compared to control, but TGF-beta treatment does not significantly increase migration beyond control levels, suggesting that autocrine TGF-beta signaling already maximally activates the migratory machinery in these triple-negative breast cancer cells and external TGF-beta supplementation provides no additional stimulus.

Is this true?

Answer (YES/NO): NO